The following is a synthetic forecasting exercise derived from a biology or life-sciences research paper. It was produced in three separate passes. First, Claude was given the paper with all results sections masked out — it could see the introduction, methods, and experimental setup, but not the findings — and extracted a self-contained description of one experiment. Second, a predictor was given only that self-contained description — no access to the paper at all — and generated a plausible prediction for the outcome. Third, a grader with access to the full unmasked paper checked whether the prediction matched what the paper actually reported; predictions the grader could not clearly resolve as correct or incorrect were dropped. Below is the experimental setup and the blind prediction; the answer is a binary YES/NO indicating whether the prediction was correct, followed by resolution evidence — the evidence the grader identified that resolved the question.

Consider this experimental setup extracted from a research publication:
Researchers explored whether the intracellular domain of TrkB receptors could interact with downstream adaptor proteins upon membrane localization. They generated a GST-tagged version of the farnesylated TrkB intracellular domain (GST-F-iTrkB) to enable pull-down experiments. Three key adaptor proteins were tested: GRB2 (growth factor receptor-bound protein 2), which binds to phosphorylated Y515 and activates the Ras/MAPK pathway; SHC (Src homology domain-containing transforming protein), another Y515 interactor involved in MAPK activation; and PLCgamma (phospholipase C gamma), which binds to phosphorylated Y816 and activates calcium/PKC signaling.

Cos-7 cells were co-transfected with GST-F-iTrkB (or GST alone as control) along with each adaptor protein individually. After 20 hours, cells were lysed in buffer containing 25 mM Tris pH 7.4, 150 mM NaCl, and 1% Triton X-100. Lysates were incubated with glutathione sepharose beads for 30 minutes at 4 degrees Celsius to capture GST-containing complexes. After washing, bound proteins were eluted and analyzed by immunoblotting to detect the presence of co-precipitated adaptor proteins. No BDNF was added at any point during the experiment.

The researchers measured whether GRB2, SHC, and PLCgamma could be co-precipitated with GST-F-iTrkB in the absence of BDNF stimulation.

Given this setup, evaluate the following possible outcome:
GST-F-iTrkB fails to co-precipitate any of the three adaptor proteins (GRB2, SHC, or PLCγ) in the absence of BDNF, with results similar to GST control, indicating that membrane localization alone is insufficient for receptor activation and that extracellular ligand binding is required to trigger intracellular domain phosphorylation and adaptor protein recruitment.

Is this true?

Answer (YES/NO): NO